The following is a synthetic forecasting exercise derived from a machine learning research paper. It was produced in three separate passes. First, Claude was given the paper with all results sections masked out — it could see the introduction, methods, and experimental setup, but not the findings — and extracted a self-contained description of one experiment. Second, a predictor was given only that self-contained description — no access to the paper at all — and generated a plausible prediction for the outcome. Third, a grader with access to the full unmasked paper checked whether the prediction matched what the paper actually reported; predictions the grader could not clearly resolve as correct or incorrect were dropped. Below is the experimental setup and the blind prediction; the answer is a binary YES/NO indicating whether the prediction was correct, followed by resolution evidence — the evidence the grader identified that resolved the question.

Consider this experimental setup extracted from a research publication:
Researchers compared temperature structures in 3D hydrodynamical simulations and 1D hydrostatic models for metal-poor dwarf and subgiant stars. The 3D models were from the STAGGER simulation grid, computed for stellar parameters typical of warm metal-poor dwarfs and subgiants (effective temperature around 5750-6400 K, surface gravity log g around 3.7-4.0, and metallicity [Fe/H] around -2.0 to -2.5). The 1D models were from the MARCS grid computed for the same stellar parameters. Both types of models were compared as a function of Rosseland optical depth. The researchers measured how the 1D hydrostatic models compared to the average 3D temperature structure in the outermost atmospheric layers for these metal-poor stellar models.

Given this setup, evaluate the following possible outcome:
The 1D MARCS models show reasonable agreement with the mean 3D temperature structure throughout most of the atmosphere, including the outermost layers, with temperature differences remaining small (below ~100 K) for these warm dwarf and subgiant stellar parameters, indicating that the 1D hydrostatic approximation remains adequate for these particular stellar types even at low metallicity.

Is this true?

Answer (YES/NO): NO